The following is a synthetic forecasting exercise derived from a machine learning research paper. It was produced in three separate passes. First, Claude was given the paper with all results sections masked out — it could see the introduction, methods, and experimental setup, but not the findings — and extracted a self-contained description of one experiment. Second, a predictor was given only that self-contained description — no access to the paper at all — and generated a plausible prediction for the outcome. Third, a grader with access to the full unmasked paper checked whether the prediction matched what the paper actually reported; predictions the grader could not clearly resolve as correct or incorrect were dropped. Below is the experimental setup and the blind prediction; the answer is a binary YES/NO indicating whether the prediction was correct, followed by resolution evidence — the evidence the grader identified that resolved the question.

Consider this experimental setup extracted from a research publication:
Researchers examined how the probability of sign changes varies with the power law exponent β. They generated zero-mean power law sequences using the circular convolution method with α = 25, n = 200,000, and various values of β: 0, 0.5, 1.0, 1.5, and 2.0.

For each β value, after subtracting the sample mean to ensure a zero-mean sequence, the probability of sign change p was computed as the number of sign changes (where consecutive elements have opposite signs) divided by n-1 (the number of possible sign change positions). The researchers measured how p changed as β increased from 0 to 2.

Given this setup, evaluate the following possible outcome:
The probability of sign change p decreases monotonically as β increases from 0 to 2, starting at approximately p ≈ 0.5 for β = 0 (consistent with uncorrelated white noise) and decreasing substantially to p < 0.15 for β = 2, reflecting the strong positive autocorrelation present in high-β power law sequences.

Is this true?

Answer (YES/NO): YES